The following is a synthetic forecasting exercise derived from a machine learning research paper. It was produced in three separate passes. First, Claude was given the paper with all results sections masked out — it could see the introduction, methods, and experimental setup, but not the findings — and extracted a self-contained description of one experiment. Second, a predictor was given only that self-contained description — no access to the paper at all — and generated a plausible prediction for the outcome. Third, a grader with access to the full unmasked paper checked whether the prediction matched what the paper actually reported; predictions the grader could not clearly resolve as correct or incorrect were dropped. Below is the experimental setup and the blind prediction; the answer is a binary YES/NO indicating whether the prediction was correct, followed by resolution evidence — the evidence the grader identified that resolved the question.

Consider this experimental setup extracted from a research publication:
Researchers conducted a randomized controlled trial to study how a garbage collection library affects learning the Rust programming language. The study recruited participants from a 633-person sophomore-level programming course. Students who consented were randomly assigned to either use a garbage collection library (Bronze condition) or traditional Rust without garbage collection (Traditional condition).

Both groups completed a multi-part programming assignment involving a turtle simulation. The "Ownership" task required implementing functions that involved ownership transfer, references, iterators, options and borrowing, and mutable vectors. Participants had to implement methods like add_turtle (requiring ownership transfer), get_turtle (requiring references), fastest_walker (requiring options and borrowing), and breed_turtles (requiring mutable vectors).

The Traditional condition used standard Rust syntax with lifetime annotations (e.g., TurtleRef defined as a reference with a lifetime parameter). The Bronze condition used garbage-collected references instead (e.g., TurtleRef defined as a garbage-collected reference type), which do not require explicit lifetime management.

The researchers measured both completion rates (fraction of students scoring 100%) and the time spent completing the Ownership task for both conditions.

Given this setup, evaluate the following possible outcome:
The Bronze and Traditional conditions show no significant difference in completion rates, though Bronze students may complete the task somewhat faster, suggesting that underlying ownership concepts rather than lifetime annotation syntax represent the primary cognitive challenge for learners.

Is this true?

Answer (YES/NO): NO